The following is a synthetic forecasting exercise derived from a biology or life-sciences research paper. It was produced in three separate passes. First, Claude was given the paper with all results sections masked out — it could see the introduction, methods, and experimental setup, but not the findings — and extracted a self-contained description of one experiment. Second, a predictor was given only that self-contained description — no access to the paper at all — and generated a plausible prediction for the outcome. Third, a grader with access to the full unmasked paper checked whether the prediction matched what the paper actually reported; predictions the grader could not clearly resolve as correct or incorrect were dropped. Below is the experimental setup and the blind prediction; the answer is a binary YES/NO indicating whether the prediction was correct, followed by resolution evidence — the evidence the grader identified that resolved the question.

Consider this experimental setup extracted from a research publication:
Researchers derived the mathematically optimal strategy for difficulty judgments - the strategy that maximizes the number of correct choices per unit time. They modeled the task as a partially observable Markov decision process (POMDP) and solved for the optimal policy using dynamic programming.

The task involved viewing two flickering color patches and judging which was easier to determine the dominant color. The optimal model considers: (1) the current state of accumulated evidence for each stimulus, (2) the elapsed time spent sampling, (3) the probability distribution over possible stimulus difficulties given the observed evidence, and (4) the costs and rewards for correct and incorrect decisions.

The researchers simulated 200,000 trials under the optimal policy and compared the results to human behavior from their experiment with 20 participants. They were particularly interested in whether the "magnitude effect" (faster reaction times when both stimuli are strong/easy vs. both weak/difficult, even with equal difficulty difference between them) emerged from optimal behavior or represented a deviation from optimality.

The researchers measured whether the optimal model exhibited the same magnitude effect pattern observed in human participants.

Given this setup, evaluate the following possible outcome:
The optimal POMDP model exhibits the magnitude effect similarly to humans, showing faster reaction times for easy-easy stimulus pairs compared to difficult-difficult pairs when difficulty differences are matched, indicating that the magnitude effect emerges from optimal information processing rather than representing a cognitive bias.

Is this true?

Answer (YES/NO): YES